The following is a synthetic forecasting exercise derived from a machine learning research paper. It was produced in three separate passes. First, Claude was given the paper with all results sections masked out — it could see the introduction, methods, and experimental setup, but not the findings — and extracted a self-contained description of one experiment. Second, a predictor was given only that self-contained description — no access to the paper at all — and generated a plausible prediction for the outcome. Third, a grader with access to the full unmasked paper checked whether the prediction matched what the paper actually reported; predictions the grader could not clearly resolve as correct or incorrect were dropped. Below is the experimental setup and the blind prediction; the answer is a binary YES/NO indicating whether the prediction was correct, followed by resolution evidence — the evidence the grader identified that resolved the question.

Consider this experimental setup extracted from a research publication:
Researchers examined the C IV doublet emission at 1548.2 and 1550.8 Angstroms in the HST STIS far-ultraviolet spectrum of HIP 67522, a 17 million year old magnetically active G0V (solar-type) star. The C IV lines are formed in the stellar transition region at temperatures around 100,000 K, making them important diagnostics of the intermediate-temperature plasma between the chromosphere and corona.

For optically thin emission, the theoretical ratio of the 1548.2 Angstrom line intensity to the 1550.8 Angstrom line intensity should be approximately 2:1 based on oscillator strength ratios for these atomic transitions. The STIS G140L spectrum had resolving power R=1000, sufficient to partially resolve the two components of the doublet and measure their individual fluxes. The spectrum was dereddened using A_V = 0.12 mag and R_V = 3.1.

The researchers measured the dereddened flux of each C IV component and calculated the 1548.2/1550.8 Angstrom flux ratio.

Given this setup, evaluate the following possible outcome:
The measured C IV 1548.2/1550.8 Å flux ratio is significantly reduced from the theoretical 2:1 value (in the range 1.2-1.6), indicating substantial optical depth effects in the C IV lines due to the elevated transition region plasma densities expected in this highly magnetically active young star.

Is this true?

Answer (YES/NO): NO